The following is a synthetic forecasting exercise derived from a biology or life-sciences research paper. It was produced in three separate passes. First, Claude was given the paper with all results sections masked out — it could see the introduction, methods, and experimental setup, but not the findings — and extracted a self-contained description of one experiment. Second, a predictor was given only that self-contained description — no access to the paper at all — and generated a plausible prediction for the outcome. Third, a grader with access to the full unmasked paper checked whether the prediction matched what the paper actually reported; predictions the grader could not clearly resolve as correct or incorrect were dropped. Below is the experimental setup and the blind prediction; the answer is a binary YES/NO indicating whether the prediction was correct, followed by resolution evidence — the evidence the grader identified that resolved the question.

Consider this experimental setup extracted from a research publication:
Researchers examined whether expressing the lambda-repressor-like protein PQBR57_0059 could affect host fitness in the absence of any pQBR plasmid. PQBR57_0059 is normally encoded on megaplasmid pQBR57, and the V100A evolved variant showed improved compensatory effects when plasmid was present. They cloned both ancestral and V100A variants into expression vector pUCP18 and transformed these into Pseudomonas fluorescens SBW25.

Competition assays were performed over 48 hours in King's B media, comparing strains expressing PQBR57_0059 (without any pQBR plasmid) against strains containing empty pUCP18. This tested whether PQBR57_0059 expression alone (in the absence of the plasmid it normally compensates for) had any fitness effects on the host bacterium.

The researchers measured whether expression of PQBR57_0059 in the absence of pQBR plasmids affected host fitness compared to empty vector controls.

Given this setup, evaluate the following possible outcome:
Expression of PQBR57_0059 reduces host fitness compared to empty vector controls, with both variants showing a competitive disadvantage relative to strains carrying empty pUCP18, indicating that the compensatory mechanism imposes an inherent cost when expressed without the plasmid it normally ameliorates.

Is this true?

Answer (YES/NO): NO